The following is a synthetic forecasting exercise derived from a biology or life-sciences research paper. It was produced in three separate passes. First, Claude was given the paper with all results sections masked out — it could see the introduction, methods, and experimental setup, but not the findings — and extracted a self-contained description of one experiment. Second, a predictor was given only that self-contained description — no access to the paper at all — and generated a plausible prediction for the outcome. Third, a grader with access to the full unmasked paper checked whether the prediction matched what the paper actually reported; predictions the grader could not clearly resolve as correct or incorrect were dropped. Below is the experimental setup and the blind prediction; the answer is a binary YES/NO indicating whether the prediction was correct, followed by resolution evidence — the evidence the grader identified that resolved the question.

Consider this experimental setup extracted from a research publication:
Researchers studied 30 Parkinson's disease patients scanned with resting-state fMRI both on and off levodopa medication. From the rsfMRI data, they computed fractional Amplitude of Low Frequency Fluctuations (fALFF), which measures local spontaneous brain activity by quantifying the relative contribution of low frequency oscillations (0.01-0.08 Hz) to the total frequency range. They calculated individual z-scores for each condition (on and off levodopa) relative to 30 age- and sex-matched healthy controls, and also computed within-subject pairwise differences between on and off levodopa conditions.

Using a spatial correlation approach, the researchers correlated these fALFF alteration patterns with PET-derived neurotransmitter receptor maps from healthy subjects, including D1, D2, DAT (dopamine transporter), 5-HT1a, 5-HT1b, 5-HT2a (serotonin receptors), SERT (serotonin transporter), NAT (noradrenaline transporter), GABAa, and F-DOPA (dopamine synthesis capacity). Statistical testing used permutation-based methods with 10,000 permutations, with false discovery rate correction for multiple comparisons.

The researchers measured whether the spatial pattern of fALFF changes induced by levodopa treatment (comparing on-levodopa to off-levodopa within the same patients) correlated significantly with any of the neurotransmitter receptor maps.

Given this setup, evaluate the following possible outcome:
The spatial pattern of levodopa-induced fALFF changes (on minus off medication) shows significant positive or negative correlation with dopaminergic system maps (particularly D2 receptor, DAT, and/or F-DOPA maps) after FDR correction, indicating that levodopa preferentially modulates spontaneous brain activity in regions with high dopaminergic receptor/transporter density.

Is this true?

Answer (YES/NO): NO